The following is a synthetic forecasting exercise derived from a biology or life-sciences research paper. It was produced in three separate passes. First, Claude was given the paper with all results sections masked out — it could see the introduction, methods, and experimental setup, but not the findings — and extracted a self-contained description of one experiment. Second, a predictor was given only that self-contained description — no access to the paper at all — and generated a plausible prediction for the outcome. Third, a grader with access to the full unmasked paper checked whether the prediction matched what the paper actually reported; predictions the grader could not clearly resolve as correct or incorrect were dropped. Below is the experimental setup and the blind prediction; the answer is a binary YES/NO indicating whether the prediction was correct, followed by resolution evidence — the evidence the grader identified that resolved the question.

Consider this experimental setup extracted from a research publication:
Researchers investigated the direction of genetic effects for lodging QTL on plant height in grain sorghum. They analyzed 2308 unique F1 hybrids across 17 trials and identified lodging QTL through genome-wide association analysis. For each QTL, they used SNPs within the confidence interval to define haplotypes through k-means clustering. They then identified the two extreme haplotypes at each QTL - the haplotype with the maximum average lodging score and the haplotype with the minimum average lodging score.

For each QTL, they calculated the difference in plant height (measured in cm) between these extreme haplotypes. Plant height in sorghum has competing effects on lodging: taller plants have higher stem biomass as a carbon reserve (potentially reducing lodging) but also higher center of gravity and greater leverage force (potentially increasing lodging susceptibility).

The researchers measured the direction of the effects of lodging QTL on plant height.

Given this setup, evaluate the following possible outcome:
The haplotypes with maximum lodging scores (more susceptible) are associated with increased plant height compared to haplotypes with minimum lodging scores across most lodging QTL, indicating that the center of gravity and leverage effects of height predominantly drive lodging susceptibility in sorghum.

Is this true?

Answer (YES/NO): YES